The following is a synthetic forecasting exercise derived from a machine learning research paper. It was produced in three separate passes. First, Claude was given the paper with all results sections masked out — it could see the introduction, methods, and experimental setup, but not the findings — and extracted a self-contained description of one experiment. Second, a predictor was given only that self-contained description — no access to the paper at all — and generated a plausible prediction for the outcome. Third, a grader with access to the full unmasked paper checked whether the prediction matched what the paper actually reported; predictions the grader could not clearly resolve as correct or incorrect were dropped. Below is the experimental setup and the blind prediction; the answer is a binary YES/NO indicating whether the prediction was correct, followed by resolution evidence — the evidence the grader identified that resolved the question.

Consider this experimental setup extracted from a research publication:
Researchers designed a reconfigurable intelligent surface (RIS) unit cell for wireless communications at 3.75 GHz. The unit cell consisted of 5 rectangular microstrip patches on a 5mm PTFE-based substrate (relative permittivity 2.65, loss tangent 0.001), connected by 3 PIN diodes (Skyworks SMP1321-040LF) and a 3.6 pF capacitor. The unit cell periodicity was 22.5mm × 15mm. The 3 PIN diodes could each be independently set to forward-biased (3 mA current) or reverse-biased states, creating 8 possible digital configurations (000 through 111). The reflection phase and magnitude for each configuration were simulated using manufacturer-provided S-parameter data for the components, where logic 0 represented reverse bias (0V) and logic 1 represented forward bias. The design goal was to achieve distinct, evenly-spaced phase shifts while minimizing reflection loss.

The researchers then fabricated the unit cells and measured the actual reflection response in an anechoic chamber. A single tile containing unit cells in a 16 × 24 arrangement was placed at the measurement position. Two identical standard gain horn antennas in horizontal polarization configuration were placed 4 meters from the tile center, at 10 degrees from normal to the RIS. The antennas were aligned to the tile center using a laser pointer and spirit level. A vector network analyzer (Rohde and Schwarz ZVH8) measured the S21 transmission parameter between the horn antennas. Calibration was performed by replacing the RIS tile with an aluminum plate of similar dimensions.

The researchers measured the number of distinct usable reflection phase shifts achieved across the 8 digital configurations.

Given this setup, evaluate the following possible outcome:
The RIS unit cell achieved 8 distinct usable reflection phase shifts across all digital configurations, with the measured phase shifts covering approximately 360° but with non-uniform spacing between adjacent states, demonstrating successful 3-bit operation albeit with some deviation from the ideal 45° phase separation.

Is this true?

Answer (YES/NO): NO